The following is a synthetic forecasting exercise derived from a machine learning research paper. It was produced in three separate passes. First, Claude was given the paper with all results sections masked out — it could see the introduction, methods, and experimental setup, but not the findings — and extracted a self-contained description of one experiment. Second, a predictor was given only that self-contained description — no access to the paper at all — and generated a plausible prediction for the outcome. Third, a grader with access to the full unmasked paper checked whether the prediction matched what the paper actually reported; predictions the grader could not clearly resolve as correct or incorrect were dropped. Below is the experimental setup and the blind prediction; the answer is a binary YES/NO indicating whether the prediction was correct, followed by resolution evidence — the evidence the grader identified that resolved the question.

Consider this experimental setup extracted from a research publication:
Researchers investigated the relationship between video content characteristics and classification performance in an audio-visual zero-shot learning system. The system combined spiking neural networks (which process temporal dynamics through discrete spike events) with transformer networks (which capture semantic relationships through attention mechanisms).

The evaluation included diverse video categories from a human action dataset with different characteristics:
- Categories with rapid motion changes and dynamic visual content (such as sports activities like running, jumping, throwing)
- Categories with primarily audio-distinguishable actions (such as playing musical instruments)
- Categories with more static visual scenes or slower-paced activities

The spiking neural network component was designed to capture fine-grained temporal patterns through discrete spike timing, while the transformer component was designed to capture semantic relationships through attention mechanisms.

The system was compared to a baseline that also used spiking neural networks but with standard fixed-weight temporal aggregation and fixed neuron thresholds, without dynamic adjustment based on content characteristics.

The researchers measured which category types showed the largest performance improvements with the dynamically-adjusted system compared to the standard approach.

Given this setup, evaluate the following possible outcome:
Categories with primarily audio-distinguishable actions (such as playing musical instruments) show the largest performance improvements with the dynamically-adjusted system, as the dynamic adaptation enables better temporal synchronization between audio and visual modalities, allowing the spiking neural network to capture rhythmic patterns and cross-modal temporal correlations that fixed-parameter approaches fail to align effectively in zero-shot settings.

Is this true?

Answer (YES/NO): NO